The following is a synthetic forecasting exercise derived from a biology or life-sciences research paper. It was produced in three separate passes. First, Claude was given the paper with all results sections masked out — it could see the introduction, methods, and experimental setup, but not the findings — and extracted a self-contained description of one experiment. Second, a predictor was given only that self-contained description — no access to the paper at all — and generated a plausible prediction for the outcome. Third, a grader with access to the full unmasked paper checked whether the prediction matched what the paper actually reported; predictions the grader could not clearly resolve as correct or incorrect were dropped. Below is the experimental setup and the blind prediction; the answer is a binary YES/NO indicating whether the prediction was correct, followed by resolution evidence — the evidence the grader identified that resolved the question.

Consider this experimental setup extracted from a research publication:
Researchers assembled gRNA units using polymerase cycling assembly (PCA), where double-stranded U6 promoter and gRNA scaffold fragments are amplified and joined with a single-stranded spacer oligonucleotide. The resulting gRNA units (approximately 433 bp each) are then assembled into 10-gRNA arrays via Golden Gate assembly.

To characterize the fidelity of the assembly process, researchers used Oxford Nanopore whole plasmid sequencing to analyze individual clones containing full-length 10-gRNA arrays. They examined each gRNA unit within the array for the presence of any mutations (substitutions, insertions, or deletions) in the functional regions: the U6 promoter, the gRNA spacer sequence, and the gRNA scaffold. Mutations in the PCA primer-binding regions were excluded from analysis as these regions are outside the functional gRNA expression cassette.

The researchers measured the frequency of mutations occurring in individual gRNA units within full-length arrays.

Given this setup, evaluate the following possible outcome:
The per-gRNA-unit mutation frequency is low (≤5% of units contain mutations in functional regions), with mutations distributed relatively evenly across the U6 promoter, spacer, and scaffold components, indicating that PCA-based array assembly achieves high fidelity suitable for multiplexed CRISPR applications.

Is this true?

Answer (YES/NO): NO